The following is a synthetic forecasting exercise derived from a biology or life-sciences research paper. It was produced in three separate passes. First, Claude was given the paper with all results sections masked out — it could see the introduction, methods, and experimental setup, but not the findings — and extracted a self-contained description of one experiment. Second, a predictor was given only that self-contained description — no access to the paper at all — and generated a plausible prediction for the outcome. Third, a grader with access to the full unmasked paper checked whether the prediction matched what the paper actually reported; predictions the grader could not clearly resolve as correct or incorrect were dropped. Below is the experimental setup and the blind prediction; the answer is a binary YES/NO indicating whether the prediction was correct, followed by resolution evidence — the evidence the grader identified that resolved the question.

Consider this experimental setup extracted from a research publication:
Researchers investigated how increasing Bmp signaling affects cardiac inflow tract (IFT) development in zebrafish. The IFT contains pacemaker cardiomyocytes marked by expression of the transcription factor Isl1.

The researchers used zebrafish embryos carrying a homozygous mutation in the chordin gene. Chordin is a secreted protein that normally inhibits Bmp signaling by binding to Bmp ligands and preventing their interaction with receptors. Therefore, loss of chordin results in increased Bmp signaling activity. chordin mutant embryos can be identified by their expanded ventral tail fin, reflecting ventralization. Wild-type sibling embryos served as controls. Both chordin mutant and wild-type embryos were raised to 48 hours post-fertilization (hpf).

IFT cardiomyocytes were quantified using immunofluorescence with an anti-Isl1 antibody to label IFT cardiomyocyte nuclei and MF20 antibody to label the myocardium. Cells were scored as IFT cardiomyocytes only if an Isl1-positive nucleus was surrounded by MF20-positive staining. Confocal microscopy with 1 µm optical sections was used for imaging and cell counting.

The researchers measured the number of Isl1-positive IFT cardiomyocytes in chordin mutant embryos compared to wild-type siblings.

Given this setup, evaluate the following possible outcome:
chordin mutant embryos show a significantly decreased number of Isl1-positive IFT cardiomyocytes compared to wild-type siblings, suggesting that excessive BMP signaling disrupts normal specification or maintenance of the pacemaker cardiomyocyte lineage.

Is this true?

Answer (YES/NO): NO